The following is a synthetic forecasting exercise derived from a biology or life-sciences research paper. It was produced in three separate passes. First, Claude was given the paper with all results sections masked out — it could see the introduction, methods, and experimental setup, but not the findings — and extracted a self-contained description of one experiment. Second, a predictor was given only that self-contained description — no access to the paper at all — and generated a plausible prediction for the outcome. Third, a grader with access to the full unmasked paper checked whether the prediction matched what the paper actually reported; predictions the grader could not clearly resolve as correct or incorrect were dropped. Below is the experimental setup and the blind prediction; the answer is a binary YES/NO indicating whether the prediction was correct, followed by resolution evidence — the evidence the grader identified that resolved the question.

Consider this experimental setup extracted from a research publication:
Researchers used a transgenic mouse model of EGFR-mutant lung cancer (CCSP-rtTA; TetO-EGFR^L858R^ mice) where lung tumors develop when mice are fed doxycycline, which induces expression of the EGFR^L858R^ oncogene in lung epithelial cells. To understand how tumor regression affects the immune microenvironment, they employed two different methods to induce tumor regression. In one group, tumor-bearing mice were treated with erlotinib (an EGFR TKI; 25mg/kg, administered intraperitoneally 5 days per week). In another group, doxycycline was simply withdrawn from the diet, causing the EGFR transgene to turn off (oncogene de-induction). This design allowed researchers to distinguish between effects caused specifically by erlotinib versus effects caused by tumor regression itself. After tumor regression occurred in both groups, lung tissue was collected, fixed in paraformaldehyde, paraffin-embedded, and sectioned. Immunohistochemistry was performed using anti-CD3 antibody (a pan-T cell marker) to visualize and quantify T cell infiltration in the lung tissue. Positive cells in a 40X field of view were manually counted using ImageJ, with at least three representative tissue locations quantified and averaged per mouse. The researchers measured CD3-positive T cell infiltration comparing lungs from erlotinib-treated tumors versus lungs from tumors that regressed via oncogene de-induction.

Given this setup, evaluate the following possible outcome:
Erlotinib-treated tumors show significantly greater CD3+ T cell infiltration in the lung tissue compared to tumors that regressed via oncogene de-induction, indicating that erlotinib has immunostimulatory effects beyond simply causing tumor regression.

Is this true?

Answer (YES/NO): NO